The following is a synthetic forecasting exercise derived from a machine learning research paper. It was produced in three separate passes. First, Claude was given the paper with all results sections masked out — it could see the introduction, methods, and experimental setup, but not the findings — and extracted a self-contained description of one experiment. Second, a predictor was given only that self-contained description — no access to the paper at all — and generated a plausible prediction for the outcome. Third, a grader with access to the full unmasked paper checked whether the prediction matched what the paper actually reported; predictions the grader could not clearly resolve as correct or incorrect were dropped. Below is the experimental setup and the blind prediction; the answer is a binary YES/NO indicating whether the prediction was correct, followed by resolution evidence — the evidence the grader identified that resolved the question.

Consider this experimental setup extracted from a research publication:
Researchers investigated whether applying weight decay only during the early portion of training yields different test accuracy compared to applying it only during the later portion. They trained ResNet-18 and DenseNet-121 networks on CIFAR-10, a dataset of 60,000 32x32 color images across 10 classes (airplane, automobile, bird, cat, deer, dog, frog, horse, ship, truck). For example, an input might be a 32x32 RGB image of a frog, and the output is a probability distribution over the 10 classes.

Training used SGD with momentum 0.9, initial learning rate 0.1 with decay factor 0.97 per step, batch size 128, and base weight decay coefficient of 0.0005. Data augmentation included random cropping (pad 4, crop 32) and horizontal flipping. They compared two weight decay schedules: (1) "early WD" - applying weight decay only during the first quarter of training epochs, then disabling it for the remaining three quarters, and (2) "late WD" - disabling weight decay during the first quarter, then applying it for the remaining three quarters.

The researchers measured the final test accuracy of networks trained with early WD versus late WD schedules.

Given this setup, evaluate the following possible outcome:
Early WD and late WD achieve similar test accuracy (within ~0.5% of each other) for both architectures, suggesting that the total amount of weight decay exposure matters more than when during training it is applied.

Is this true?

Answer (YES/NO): NO